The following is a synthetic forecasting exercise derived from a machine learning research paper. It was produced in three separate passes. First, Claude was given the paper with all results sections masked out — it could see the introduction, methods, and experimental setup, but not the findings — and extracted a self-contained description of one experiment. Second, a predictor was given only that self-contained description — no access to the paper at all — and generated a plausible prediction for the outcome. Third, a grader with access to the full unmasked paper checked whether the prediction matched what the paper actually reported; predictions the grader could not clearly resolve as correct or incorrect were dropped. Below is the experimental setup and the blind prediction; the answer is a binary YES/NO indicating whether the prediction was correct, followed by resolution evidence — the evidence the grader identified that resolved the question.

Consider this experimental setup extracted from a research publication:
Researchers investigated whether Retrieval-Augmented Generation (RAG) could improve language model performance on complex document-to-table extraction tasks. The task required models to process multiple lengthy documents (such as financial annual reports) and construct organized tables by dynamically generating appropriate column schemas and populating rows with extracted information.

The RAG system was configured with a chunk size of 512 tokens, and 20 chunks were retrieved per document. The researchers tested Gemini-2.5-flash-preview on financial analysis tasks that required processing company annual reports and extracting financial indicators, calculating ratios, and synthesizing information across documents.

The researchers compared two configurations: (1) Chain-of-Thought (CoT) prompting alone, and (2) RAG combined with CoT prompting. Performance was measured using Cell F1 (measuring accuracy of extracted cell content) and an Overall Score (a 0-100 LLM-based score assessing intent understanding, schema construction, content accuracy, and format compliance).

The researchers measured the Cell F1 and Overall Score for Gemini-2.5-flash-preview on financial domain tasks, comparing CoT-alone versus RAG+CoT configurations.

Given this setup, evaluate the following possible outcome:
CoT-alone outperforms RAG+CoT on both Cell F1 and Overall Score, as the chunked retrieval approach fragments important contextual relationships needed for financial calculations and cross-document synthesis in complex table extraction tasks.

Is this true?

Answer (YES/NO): YES